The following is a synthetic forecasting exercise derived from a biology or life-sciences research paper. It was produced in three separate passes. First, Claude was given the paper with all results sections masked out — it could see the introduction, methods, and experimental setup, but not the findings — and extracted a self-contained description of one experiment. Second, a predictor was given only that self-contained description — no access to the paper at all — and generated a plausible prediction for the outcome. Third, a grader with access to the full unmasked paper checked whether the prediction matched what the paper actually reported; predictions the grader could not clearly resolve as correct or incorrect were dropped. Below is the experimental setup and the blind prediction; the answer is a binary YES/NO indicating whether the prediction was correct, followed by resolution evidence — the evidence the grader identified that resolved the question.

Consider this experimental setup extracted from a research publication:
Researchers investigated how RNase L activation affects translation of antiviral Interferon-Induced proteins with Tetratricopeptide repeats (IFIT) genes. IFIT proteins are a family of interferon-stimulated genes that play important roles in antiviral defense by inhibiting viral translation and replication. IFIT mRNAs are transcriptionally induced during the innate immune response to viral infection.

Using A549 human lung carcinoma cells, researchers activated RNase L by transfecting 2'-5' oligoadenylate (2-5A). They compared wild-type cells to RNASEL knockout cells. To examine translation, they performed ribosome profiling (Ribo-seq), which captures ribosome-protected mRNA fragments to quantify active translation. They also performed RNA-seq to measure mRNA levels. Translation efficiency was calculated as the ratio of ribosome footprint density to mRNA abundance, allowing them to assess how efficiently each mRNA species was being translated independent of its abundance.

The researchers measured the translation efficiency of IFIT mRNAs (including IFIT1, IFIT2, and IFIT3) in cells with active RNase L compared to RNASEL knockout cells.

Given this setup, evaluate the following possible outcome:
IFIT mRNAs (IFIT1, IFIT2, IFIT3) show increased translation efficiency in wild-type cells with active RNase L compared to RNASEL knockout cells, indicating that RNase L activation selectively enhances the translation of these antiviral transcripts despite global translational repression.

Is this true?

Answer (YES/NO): NO